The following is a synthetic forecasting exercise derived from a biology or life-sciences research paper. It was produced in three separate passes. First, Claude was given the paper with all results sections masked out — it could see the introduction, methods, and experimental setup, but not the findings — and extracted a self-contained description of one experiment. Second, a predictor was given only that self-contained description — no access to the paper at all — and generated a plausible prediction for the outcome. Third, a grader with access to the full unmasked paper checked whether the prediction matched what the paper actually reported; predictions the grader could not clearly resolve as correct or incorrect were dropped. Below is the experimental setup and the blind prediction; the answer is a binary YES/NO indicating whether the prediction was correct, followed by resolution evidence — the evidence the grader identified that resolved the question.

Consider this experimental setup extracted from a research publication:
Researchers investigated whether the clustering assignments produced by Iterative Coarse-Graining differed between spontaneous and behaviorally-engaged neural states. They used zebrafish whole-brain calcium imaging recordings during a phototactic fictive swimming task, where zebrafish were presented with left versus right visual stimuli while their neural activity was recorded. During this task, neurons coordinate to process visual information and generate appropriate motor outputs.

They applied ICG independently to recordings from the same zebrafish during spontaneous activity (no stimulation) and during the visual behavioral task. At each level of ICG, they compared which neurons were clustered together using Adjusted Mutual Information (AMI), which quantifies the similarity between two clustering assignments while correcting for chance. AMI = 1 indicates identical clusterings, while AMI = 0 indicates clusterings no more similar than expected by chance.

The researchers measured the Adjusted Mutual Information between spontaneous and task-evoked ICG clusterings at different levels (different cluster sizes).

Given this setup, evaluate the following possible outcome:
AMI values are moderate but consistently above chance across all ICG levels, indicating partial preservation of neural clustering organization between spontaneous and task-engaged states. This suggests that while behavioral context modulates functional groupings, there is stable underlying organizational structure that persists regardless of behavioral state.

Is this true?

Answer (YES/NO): NO